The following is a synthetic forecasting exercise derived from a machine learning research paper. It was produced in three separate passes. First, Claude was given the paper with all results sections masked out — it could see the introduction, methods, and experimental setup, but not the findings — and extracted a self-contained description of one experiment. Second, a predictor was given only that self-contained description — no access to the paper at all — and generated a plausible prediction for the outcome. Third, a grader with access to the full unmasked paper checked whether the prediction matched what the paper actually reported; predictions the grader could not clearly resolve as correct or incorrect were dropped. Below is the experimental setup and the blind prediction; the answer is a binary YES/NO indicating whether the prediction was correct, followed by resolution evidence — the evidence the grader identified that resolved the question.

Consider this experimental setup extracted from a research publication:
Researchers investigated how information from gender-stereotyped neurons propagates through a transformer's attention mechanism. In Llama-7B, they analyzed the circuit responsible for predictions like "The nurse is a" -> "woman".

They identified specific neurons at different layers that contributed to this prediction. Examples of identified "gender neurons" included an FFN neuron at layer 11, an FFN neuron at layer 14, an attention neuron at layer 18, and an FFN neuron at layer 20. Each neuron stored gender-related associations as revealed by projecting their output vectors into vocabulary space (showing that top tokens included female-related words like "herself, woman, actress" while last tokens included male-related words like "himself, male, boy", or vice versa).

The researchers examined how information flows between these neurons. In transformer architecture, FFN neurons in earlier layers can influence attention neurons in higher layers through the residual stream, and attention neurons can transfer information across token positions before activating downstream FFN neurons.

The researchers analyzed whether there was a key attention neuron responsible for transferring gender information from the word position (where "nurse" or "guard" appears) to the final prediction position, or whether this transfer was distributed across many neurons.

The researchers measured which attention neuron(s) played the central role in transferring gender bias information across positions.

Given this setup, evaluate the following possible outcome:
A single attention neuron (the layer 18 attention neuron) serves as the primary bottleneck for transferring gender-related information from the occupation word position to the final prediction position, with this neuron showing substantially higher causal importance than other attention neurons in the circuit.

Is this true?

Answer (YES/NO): YES